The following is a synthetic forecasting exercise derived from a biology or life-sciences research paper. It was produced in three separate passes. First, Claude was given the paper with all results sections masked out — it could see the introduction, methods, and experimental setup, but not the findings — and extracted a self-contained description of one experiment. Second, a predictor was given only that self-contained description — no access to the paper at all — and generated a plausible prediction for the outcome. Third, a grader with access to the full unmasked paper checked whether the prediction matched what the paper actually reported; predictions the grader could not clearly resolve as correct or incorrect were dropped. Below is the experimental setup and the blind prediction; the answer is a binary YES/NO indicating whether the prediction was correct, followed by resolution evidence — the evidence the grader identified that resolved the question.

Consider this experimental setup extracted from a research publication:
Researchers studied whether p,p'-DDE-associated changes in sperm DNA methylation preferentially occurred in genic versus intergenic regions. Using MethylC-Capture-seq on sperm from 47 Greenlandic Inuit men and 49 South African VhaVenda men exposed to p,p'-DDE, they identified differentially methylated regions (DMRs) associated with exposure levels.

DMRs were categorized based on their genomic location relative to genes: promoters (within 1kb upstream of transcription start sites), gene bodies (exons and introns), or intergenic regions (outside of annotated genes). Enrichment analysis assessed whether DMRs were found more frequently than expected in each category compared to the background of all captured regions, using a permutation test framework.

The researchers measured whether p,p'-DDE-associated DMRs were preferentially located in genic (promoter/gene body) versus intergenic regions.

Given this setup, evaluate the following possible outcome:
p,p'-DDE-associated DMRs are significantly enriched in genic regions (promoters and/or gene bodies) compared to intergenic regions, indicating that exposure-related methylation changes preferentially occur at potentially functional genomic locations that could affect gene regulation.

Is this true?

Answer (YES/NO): NO